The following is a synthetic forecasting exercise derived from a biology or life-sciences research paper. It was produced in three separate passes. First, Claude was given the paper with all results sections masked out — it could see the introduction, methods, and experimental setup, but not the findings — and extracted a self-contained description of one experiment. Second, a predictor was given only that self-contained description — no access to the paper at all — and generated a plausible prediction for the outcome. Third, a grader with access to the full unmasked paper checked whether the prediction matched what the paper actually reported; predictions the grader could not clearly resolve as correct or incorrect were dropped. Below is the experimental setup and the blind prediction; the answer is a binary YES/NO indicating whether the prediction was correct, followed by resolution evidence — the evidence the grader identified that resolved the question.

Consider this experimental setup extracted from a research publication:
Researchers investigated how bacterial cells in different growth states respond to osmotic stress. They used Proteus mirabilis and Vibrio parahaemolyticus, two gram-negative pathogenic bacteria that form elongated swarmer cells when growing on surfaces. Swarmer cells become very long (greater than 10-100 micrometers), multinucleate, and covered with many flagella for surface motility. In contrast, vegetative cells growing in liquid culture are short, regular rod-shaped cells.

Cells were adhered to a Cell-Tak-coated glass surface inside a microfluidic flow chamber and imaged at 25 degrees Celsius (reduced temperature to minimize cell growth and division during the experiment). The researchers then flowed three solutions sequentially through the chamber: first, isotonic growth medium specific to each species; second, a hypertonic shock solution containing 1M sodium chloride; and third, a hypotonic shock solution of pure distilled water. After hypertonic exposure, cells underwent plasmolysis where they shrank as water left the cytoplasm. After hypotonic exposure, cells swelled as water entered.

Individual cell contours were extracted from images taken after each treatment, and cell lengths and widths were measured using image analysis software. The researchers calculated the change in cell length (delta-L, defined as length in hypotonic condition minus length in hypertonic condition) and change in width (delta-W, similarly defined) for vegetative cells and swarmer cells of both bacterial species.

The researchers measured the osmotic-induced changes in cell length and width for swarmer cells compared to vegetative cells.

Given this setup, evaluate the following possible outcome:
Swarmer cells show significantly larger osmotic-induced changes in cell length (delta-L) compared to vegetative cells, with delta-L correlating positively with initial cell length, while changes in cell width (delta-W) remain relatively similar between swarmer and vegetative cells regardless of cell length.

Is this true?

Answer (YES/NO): NO